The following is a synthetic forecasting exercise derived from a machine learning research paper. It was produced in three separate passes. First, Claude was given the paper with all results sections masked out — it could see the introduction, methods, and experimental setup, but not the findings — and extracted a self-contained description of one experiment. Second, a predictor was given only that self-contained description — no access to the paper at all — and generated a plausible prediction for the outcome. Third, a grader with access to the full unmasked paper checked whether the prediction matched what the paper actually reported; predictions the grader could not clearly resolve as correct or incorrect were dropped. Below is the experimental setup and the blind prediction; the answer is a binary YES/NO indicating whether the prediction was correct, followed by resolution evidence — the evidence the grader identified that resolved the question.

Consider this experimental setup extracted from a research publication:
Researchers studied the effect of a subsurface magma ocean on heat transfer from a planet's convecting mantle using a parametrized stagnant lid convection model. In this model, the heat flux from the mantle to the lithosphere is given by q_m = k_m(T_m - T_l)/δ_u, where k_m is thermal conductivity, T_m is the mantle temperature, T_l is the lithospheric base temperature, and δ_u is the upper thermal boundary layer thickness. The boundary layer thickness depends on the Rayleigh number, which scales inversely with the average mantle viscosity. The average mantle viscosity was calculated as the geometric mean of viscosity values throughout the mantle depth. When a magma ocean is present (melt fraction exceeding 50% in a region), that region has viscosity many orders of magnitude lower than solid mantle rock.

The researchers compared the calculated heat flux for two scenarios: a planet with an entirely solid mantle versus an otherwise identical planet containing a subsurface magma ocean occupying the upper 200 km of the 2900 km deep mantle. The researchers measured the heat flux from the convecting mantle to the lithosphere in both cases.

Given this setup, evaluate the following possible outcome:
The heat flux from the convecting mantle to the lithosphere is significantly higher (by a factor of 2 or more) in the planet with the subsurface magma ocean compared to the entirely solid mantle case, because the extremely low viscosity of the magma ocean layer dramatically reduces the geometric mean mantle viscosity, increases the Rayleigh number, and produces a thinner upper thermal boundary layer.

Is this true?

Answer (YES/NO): YES